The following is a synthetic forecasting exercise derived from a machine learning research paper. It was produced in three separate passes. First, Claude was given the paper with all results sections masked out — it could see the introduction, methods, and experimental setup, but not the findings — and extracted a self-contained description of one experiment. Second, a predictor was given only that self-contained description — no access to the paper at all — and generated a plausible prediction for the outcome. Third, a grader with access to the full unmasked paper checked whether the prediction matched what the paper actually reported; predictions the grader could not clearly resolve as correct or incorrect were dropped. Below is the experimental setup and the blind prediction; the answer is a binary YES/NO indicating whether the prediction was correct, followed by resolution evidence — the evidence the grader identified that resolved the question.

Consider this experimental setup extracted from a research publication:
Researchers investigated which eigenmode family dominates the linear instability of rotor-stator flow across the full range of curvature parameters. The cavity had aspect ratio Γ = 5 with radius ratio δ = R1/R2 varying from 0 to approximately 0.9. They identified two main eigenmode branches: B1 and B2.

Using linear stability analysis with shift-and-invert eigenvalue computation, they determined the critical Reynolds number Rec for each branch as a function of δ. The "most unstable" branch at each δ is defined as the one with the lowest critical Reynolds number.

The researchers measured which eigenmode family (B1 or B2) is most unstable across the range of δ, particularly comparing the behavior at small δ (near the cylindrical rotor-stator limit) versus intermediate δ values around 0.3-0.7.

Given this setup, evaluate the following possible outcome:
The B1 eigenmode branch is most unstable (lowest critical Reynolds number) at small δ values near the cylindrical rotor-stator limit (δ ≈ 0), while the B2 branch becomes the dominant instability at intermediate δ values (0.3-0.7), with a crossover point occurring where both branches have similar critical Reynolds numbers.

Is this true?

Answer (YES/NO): YES